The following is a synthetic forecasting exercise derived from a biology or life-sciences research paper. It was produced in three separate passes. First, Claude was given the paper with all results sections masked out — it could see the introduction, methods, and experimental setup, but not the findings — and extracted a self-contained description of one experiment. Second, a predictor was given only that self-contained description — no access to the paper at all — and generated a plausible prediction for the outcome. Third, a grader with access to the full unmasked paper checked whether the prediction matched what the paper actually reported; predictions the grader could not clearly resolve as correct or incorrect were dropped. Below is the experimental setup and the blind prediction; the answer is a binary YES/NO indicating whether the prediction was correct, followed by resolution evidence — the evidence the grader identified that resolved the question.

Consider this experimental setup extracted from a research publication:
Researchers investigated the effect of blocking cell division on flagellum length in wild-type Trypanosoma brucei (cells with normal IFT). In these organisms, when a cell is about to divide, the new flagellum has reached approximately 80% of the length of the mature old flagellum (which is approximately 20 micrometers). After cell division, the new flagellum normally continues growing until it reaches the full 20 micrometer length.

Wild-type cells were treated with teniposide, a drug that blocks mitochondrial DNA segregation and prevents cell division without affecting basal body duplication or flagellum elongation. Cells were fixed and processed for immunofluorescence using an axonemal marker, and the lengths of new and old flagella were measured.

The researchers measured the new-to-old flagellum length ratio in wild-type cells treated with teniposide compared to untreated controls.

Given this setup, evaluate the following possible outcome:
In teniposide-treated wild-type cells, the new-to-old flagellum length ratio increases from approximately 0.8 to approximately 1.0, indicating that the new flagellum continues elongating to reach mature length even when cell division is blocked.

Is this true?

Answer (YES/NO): YES